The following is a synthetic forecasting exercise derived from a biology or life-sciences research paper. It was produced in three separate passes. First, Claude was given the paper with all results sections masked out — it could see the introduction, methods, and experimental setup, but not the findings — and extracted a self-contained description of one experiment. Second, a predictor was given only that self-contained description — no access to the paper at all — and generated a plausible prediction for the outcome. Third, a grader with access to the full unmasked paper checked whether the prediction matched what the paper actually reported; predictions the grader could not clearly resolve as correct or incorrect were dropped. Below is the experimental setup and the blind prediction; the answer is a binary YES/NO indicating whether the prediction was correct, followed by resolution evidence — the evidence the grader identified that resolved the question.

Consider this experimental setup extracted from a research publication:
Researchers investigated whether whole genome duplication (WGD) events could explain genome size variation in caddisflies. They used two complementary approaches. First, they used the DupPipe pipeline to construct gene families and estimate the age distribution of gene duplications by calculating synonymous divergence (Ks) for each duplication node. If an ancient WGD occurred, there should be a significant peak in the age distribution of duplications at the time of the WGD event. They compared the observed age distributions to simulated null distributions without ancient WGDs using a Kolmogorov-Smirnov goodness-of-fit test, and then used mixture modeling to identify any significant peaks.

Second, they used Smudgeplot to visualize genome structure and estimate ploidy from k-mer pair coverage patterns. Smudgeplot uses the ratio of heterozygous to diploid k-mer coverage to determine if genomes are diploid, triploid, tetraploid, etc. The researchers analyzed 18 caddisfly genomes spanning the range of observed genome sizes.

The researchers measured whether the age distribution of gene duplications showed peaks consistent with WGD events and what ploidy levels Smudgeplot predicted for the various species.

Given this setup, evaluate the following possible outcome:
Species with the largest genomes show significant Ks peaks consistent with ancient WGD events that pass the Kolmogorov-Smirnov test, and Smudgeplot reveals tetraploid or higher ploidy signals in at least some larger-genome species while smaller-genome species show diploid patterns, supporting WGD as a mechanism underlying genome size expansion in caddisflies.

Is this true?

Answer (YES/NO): NO